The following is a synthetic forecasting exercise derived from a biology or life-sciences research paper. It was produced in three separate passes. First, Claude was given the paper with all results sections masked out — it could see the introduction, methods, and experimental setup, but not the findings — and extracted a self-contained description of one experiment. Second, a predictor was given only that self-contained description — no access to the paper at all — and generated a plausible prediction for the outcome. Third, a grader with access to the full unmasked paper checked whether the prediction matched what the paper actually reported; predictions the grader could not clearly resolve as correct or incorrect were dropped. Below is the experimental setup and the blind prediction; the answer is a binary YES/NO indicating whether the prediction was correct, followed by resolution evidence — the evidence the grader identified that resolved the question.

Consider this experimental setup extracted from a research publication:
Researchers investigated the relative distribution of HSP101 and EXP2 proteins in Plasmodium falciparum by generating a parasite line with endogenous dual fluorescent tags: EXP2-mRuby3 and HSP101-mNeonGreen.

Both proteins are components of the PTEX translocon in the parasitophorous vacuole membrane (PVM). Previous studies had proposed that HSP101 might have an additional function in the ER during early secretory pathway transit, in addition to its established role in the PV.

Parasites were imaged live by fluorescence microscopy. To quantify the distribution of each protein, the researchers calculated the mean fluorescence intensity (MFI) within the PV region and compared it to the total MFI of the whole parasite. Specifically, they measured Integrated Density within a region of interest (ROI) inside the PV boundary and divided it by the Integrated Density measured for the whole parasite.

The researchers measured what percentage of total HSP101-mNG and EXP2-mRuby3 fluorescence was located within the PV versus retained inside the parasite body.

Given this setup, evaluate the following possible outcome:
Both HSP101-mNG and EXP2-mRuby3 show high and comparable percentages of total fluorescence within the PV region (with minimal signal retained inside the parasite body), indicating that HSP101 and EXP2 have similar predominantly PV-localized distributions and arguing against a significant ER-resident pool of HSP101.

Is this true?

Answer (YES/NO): NO